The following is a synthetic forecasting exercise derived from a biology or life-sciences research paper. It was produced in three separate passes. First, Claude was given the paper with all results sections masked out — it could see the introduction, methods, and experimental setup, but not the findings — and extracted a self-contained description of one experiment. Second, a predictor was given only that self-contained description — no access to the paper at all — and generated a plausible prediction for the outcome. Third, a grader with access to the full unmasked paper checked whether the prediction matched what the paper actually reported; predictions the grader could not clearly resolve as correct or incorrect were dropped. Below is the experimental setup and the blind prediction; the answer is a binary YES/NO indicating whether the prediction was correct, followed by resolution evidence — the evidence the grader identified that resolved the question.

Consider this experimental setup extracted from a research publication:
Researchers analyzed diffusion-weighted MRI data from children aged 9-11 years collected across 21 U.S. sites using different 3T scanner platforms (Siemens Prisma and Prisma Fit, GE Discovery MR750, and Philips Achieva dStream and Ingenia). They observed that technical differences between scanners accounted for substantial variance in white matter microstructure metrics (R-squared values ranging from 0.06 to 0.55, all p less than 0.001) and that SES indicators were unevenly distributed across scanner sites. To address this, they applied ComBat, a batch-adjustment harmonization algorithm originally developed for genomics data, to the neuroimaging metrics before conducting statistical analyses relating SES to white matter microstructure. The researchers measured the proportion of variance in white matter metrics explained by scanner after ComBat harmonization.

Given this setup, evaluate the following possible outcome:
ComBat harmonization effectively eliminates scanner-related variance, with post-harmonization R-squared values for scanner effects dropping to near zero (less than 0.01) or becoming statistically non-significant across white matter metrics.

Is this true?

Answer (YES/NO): YES